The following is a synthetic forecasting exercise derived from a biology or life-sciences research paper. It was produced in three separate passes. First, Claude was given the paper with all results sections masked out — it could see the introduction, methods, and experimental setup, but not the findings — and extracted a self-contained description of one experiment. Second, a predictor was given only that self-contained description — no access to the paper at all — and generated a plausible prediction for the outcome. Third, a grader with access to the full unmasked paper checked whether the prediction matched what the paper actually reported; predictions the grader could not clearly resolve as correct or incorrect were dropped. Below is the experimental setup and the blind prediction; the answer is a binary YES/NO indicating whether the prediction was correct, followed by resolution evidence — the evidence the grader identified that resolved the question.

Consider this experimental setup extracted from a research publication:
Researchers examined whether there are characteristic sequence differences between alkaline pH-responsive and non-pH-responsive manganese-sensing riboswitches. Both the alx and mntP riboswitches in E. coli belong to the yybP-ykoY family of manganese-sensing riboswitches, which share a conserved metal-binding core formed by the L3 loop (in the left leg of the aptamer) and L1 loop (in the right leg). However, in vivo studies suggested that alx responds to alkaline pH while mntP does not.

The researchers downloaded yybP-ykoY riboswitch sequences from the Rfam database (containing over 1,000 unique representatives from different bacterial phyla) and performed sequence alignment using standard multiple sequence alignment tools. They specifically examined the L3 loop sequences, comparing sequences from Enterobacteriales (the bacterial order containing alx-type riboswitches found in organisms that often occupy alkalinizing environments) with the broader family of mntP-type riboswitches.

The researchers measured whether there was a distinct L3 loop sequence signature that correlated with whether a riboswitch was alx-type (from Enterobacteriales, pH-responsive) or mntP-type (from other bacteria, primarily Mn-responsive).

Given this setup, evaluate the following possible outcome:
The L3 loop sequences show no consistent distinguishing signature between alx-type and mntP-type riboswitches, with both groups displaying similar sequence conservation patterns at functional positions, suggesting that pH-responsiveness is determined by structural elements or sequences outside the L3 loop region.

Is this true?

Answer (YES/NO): NO